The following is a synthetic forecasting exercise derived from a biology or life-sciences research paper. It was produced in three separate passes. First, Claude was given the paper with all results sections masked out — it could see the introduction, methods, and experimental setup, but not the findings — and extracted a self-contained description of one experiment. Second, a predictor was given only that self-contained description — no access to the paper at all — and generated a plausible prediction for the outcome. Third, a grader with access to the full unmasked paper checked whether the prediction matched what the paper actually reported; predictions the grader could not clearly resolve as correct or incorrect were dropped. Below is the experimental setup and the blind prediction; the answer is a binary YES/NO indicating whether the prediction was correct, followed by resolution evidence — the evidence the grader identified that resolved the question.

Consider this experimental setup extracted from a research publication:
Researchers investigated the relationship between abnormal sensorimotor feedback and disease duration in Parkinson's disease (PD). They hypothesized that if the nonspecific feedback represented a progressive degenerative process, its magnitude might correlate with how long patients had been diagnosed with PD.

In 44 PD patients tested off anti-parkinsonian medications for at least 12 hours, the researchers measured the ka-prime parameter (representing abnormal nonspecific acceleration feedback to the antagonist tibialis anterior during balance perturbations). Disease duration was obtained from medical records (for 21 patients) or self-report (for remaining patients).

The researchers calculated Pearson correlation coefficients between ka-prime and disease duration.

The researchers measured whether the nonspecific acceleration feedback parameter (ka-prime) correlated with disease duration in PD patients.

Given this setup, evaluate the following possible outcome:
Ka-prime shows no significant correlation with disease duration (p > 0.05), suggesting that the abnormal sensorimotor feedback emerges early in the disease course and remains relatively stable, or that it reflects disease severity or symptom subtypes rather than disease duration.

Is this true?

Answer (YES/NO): NO